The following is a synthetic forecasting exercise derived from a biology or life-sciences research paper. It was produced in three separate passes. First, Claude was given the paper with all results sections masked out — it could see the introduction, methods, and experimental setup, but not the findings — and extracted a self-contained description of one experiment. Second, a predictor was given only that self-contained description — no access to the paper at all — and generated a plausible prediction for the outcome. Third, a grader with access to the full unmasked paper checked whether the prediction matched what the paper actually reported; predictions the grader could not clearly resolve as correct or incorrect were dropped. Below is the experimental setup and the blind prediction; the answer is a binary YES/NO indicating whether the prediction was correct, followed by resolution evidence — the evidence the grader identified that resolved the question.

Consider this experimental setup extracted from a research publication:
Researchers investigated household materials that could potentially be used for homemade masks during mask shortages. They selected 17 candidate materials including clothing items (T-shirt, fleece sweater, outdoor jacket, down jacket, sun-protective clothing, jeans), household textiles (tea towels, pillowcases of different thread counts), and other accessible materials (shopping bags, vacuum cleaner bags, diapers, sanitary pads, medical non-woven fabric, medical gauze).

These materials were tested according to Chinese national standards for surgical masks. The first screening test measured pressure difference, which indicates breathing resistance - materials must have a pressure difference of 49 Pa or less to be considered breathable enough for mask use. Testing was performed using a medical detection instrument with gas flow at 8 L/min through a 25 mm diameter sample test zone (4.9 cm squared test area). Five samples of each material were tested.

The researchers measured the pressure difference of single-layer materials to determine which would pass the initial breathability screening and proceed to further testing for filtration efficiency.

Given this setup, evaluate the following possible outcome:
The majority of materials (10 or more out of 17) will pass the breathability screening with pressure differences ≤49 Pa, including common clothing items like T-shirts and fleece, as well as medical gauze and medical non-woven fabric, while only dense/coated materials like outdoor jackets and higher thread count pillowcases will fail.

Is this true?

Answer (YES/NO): NO